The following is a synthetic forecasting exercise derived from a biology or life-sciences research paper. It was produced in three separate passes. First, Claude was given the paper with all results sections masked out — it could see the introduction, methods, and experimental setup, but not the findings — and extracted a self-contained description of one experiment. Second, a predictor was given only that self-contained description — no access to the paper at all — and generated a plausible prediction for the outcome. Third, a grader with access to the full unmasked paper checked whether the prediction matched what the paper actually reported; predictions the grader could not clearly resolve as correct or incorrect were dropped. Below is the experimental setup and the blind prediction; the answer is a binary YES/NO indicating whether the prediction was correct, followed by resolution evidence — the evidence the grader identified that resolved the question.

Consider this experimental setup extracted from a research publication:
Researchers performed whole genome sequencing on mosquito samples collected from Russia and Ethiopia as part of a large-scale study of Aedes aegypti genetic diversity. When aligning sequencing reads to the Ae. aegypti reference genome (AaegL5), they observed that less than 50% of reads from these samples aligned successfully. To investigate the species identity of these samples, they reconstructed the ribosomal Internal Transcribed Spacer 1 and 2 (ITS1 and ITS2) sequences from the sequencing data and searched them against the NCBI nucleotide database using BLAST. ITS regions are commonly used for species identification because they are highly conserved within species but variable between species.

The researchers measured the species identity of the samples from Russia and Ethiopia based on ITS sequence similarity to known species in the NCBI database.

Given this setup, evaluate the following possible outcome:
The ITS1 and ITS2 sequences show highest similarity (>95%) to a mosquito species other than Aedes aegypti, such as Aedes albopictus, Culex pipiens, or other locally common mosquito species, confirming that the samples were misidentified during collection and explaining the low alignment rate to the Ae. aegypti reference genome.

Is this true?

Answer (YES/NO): YES